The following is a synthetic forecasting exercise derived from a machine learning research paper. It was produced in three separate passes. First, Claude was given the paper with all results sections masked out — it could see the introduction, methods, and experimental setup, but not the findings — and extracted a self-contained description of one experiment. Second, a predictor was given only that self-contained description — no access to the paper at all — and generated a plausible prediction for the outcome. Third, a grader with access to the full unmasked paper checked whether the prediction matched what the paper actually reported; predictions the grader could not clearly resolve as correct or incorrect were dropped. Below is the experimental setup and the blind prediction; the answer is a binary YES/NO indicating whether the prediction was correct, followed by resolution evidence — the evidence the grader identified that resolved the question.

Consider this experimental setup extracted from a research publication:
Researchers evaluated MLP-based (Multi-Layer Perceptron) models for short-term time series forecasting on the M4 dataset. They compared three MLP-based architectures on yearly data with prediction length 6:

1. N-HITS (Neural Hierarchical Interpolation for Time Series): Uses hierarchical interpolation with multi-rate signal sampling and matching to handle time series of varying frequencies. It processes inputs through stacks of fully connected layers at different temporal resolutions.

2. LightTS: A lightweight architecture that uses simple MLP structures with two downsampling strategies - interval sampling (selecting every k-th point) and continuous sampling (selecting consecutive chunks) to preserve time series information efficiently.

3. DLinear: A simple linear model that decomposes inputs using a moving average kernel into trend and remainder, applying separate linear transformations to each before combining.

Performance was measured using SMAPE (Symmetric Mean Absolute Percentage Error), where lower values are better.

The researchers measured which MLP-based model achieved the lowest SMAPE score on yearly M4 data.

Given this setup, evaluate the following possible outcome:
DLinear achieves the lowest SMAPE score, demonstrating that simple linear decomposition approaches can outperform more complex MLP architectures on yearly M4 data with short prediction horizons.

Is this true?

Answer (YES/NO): NO